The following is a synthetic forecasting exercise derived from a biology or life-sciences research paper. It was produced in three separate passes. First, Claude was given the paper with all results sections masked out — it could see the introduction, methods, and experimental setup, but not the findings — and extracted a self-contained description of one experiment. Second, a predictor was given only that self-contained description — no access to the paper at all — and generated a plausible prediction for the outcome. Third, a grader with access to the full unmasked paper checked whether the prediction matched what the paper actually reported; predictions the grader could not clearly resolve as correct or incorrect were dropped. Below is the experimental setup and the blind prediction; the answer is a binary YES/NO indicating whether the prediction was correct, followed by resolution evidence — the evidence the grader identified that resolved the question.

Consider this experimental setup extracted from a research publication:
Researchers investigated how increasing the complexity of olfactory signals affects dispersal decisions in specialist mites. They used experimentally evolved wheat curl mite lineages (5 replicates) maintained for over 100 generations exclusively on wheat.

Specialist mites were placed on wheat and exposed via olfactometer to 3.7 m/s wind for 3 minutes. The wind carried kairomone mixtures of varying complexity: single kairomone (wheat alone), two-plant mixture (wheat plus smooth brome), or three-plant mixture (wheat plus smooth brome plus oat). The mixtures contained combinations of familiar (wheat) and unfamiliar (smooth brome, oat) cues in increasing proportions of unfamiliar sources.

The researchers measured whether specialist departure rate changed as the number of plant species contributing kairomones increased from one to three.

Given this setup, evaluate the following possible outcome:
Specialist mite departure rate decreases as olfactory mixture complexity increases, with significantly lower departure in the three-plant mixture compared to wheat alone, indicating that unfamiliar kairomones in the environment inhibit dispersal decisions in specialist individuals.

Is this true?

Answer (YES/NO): NO